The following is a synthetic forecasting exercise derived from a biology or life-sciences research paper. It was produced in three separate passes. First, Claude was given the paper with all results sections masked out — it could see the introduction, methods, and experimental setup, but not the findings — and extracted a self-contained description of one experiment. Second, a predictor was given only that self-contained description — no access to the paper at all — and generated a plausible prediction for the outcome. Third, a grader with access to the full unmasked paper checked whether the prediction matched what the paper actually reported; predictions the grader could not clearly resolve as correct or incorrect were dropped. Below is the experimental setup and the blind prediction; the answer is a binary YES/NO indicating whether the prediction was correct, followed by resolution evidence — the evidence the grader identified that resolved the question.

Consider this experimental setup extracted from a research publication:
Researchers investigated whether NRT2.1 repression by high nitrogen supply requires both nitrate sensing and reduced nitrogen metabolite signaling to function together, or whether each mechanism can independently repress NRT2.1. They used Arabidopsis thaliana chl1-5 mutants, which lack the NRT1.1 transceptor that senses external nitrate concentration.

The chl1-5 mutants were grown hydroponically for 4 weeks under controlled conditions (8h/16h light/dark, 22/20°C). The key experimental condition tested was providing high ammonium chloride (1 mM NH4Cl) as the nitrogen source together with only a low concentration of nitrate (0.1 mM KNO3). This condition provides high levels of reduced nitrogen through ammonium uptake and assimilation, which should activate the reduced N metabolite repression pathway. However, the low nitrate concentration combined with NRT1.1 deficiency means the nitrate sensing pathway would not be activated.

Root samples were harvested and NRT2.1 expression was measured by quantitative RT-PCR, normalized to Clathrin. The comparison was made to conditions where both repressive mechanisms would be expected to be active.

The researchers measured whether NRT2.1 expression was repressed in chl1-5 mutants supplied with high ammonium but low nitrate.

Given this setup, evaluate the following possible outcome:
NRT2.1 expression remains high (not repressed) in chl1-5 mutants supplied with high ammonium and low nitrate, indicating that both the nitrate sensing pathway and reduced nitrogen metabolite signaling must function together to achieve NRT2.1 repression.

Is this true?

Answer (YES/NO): YES